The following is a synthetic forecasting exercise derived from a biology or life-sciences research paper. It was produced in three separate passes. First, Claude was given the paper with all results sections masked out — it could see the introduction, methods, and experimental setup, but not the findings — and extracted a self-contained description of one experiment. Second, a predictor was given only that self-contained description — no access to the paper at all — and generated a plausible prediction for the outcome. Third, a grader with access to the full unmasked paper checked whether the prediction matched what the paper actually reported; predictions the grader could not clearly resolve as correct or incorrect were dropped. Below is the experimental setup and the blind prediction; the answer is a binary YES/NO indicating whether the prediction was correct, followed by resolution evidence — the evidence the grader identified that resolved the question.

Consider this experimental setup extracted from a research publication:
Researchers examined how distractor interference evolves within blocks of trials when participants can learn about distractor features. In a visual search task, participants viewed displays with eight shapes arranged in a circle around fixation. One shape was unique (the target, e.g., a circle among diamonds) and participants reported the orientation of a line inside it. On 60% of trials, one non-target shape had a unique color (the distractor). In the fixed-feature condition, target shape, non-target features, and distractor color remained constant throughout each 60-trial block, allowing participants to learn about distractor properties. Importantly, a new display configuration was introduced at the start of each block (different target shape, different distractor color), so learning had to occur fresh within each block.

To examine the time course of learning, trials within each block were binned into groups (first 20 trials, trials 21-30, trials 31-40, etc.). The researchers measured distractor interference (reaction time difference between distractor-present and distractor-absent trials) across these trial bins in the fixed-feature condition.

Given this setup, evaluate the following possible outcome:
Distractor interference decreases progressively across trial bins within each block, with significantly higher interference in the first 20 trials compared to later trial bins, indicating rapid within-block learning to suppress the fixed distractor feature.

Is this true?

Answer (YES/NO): YES